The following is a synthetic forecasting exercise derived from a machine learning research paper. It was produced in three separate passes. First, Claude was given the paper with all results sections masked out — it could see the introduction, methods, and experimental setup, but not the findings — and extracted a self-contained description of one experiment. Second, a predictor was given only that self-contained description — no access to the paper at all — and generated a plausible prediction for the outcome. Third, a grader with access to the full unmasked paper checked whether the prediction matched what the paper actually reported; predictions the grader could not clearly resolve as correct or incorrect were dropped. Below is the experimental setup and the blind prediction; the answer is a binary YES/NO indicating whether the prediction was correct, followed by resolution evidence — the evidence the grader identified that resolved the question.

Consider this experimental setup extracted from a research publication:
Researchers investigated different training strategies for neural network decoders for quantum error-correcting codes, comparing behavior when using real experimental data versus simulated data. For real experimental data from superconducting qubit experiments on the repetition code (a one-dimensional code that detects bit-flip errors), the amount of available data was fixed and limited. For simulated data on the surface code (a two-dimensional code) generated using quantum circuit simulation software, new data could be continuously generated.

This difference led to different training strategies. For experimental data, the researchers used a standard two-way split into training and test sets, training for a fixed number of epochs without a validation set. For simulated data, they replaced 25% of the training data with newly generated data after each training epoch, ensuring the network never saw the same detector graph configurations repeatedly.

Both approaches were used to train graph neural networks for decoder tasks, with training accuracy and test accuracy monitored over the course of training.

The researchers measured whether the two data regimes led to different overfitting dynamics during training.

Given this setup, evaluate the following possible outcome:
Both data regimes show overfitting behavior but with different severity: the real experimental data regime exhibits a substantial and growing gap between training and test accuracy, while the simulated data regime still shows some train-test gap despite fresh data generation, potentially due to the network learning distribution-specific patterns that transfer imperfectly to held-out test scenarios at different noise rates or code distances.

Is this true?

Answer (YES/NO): NO